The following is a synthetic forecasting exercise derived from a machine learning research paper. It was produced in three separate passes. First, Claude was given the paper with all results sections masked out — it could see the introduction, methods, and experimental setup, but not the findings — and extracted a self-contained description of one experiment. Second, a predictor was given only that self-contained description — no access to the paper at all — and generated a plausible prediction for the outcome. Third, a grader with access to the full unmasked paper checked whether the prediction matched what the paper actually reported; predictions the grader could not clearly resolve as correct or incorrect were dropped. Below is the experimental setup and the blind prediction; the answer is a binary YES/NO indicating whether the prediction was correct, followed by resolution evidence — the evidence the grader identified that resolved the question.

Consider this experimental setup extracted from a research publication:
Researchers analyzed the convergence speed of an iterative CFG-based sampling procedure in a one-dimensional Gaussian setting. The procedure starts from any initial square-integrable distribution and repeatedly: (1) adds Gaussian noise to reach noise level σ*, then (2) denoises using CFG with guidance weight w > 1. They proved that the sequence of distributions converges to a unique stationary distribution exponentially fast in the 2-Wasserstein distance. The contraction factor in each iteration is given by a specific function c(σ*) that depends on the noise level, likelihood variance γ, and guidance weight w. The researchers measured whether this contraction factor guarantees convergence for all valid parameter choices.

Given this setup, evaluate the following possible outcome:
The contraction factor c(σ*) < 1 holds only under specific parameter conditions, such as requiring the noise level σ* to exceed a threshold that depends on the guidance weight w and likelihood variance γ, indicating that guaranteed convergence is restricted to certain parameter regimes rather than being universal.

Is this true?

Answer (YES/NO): NO